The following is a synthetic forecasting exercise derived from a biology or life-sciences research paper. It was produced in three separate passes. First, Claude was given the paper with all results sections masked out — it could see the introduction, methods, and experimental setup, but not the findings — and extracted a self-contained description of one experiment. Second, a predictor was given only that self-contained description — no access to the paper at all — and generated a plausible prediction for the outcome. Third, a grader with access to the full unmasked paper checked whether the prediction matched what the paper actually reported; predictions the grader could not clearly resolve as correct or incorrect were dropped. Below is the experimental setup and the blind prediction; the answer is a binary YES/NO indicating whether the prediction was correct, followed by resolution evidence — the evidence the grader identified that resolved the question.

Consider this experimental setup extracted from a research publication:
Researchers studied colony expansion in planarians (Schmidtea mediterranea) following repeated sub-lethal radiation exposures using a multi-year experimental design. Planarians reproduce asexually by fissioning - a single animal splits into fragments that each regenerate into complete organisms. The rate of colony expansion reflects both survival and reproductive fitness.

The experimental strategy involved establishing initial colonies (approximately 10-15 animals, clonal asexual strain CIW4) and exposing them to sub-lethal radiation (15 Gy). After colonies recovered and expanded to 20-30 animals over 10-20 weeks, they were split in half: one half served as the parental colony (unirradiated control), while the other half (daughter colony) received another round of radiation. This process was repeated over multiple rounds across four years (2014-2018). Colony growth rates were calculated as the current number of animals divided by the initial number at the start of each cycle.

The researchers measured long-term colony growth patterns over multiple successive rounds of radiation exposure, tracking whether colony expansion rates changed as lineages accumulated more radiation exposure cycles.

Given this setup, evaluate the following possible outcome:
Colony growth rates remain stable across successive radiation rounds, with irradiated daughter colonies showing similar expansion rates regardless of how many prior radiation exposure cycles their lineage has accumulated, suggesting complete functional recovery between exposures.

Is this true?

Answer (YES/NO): NO